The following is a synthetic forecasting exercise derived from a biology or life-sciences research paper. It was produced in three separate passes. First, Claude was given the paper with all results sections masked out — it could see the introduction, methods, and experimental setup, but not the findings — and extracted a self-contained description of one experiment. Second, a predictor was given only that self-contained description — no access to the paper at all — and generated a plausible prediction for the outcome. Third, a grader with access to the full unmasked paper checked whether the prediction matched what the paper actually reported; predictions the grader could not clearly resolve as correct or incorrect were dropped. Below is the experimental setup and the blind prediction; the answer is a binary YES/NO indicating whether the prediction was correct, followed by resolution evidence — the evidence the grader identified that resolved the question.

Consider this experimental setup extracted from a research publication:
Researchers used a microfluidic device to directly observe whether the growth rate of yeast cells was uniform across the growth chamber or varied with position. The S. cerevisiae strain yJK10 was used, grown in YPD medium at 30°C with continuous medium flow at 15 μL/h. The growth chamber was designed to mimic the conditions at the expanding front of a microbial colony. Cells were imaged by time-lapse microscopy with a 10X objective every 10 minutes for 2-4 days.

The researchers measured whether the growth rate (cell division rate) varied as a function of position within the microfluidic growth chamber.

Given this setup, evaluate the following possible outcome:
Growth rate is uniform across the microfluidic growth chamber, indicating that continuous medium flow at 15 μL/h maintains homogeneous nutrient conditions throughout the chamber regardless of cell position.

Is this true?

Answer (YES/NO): YES